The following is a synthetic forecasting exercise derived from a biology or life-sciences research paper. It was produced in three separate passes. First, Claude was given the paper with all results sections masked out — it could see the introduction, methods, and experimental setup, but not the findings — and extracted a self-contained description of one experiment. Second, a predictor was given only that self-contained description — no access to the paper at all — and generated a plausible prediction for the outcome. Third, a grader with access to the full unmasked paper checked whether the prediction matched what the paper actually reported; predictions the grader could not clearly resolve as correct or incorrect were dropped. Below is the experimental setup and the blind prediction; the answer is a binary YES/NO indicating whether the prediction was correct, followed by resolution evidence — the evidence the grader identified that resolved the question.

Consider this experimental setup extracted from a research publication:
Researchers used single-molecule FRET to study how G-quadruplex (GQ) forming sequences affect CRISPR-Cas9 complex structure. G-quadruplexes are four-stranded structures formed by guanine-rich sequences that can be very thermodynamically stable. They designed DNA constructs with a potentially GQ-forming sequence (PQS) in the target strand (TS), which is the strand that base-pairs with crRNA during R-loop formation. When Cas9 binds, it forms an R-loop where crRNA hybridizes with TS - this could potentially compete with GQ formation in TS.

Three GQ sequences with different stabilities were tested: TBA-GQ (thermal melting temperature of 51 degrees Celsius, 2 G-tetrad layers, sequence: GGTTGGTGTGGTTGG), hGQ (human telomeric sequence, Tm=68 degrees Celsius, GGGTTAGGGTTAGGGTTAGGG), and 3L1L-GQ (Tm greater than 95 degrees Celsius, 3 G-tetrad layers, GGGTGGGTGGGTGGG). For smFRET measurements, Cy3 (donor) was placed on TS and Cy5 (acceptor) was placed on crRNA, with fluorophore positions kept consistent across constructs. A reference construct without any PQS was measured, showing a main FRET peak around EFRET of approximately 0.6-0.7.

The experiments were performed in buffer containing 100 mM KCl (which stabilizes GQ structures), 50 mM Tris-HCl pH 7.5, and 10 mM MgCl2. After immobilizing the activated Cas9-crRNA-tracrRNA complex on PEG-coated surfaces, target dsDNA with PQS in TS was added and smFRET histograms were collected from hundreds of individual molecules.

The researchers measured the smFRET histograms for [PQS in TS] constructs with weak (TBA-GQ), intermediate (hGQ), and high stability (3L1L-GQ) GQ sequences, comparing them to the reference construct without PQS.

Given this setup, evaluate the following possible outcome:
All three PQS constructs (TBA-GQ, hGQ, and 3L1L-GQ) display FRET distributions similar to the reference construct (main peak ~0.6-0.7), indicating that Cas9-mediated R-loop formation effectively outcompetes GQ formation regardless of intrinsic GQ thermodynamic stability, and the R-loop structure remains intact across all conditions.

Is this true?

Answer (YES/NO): NO